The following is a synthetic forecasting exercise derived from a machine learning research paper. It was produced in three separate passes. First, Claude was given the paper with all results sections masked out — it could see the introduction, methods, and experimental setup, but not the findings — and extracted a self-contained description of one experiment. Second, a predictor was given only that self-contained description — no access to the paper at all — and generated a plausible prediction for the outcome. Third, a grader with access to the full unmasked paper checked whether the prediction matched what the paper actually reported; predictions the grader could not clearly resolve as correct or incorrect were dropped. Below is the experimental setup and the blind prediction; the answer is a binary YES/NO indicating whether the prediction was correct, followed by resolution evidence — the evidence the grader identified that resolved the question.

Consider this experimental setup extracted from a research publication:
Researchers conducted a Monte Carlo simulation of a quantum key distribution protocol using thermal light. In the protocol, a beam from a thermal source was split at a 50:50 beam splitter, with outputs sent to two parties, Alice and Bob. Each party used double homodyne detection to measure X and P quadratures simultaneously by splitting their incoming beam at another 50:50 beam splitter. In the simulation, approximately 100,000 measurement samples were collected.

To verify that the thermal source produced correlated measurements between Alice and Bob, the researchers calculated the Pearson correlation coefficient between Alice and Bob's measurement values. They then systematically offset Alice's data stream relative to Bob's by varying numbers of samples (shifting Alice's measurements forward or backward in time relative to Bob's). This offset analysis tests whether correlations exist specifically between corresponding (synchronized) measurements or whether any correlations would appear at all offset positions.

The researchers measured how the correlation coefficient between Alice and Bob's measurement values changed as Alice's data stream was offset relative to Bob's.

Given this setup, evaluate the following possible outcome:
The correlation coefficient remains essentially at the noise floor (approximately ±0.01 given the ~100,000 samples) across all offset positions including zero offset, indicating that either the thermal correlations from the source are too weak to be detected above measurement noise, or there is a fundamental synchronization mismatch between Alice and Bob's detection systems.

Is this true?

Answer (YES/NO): NO